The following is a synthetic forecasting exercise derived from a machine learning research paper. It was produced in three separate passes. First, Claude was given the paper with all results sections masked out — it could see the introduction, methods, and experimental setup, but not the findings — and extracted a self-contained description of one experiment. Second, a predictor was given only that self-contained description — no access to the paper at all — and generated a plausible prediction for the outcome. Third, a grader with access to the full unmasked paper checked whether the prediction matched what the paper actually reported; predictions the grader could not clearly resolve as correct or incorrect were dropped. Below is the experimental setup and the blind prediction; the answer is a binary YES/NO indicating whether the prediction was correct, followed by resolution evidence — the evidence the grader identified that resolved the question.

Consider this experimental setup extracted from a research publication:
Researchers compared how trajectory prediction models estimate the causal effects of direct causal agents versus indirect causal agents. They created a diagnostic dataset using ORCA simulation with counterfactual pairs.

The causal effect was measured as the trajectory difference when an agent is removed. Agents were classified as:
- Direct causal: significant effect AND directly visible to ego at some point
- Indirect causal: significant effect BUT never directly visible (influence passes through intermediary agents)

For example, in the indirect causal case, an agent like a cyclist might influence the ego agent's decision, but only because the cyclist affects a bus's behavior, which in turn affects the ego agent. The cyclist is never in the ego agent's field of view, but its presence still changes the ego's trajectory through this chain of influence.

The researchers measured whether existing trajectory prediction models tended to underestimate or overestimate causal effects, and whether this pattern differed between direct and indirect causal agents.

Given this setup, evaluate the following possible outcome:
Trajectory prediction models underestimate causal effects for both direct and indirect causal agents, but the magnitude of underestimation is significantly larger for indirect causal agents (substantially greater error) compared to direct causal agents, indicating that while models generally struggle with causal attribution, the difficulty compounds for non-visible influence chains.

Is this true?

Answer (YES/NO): YES